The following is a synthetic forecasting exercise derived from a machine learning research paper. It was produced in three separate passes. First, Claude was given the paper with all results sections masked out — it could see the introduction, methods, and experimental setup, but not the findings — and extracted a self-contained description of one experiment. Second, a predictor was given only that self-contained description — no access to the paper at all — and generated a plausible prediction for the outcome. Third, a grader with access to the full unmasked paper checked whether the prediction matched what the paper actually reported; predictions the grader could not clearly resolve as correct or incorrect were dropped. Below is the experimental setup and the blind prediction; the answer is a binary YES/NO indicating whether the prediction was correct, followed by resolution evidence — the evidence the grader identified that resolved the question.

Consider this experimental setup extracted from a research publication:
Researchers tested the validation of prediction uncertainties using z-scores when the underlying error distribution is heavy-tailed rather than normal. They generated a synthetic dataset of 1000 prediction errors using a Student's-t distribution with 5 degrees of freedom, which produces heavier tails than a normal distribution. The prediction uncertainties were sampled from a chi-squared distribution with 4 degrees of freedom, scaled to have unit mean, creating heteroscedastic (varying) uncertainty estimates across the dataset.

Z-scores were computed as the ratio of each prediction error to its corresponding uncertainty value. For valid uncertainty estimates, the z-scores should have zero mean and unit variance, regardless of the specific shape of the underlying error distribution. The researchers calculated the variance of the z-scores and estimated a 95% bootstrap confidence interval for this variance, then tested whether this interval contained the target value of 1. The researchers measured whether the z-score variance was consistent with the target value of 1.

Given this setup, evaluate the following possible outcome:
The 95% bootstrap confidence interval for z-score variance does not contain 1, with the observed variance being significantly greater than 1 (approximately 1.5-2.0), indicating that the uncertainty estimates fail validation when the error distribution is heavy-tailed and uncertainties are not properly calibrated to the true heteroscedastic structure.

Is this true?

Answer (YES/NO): NO